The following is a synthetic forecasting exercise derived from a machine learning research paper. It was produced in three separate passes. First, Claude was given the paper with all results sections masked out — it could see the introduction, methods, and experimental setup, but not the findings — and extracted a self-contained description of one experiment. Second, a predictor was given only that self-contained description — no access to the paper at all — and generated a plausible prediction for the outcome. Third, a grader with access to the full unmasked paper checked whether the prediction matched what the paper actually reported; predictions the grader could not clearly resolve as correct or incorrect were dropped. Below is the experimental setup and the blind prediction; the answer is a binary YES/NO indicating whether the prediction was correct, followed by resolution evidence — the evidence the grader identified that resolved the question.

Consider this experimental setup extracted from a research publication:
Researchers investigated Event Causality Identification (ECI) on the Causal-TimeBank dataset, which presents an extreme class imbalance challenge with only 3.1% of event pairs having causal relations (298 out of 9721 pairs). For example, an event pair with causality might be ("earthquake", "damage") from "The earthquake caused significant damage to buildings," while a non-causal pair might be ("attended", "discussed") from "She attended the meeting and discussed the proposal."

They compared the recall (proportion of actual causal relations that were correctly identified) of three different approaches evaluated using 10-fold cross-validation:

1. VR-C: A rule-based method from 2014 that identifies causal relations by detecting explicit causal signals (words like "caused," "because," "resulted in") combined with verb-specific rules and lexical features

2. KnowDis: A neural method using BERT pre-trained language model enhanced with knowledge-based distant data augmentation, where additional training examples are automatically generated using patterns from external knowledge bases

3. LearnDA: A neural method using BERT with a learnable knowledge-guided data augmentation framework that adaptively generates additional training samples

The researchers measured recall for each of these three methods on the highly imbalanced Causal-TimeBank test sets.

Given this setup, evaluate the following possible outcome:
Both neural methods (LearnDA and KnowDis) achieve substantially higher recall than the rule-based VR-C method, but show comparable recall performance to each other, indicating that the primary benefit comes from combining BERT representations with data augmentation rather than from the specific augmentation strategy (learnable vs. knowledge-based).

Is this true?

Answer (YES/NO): NO